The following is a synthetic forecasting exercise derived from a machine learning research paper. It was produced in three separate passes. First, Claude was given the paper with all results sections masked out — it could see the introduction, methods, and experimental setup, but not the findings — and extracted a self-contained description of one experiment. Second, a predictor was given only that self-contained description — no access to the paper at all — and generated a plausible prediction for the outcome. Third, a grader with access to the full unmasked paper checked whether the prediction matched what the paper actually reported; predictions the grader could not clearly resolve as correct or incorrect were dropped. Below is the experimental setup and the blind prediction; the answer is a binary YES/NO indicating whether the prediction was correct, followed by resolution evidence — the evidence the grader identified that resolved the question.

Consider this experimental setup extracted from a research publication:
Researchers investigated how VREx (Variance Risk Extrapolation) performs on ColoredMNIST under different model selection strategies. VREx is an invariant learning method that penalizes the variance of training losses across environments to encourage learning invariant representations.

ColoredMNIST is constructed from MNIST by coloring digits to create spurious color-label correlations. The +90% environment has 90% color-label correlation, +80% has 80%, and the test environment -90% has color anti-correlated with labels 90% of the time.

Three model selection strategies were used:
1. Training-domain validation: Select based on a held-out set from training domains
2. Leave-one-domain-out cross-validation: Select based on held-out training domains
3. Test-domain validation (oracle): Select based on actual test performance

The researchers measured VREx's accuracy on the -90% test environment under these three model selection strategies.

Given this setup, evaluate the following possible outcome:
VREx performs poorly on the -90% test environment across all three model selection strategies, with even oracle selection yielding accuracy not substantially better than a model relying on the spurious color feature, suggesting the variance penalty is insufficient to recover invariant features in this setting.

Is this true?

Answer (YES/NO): NO